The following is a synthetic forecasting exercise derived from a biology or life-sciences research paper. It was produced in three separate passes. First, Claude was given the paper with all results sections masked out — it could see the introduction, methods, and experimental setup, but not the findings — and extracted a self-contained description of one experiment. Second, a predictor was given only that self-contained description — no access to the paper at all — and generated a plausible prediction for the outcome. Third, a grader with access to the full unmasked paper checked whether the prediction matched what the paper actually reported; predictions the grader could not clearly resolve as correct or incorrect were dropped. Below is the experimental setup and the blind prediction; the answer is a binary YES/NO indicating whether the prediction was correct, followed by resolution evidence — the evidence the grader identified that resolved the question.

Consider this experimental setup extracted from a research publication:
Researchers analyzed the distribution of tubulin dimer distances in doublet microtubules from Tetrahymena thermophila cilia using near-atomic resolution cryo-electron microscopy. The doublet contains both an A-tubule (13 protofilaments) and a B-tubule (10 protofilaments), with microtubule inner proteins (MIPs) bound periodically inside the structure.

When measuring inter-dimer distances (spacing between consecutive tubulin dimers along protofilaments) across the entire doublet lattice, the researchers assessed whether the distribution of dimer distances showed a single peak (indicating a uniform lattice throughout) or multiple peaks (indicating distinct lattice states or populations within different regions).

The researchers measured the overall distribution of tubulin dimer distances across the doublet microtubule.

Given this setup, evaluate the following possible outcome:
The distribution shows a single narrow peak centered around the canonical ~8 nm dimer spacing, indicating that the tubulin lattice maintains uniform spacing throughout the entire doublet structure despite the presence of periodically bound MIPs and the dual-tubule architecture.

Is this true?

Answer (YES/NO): NO